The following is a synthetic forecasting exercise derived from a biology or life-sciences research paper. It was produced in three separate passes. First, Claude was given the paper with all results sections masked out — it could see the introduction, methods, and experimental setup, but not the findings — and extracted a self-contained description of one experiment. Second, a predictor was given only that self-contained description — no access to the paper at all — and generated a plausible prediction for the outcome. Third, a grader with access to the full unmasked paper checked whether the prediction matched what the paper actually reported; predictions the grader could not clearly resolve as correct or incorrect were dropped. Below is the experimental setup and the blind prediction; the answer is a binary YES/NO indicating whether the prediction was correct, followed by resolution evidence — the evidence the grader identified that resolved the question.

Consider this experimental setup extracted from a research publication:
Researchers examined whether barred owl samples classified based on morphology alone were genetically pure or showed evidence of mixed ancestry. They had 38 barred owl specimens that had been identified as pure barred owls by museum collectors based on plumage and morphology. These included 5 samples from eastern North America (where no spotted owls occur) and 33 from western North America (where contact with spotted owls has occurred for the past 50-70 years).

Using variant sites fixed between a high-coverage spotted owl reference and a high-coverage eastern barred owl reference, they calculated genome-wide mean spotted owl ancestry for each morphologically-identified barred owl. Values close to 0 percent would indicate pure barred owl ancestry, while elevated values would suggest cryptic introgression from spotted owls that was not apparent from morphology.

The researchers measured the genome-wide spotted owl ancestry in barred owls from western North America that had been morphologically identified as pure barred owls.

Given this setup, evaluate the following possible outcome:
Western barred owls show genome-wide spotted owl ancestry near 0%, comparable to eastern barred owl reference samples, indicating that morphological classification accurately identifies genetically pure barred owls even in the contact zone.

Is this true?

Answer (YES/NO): YES